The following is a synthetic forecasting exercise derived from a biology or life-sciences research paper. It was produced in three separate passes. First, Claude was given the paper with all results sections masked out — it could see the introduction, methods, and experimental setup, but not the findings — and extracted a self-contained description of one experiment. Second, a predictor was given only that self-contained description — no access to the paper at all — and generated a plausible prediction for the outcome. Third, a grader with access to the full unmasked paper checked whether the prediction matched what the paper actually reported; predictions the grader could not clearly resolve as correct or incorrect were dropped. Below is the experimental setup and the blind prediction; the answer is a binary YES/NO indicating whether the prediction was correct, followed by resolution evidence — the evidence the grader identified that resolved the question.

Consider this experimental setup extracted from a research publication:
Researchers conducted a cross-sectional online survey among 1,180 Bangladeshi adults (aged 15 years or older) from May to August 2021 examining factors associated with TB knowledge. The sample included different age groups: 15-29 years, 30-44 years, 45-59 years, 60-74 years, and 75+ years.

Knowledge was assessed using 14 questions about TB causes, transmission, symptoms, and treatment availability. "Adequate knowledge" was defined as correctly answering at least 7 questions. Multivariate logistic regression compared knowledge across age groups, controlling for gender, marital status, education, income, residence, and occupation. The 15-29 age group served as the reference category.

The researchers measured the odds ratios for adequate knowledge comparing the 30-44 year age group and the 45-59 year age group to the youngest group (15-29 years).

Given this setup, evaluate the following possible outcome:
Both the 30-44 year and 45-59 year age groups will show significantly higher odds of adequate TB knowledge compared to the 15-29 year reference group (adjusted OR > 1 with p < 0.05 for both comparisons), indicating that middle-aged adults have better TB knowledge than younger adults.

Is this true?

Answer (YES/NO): NO